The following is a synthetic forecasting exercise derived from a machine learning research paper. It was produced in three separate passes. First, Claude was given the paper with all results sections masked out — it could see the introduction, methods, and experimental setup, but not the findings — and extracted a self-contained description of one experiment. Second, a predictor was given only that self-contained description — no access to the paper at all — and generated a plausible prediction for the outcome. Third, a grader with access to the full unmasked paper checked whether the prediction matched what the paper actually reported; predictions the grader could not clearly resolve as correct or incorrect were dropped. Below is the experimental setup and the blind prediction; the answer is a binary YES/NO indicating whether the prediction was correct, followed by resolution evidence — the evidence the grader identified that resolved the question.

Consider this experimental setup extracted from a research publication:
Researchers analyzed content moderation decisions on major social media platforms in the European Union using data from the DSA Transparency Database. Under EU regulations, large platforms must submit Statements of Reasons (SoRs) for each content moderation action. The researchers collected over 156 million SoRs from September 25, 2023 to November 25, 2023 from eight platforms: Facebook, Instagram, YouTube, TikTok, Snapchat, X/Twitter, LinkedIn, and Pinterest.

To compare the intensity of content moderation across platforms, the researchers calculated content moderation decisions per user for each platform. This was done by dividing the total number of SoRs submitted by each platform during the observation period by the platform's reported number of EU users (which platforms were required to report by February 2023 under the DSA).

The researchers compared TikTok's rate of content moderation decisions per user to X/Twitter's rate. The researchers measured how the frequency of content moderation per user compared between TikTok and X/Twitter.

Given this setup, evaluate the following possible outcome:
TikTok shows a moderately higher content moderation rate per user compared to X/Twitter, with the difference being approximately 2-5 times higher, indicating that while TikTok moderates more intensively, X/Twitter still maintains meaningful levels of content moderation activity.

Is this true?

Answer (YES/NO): NO